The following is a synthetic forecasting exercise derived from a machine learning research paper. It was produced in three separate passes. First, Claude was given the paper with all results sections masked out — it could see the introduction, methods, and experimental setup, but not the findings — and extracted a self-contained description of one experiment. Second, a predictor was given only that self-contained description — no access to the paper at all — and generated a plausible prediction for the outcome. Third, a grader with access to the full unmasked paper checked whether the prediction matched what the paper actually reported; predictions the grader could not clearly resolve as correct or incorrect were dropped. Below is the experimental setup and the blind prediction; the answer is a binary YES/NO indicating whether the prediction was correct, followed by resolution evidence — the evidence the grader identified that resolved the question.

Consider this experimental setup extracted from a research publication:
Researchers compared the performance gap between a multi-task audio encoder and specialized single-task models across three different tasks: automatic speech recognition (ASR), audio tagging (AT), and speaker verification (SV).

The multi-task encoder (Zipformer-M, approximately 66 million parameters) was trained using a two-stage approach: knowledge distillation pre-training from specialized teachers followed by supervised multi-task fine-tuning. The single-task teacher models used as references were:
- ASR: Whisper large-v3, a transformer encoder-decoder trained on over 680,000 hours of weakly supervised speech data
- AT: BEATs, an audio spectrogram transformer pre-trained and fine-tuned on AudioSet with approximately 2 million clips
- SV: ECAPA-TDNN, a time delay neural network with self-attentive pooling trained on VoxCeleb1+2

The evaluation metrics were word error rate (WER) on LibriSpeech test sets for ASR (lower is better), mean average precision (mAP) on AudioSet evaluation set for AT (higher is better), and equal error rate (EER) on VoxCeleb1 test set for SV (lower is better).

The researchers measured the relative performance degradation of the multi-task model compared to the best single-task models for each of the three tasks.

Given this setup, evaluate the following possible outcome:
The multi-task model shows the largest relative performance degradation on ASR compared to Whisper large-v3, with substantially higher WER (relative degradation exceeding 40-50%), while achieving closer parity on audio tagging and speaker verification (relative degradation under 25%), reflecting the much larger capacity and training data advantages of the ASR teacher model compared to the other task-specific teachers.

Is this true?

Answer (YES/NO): NO